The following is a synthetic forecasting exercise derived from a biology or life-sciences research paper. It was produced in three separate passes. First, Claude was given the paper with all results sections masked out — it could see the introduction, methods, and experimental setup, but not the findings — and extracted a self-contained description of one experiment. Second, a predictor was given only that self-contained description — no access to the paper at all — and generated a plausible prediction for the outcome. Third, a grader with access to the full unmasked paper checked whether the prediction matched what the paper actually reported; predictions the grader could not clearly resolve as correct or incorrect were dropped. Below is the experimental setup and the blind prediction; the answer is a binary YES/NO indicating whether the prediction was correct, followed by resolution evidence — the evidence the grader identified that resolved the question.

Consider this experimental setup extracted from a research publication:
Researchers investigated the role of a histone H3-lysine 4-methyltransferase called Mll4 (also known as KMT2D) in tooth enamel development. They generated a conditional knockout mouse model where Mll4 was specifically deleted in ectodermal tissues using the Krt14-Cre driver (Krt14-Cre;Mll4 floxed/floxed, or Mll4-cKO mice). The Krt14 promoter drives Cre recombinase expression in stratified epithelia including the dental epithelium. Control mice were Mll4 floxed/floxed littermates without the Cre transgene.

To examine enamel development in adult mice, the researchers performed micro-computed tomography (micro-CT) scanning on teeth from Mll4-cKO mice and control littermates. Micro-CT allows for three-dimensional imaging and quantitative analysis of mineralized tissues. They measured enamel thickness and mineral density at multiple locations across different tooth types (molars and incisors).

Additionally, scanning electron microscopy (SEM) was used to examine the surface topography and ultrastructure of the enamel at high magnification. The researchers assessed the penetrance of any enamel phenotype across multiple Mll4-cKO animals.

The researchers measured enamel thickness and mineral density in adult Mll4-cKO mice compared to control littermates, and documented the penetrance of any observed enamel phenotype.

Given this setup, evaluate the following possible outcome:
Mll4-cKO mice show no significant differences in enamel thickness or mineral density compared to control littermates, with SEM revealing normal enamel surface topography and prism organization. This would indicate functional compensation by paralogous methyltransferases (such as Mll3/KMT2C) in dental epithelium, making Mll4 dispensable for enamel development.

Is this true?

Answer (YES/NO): NO